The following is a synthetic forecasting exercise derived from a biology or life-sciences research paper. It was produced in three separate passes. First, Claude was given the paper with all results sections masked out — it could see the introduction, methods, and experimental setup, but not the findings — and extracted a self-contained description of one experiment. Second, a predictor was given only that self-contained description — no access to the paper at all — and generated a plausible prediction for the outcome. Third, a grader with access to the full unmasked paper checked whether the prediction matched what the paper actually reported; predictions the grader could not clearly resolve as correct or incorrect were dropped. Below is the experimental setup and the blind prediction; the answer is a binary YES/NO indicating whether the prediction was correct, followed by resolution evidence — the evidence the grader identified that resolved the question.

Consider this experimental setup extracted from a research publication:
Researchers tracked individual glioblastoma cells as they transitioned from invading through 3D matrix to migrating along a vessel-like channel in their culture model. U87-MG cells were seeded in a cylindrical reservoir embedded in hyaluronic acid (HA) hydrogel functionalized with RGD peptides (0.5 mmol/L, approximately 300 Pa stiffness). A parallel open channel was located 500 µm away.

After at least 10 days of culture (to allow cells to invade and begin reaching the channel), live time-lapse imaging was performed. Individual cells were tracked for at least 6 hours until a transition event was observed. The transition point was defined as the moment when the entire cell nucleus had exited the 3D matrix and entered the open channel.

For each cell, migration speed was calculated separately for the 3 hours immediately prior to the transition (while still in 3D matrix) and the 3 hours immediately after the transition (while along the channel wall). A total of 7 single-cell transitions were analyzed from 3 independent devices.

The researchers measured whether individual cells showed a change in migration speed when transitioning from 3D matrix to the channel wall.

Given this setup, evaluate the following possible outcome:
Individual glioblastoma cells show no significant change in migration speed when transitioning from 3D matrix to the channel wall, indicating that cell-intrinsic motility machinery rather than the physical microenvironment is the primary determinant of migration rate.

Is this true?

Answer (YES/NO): NO